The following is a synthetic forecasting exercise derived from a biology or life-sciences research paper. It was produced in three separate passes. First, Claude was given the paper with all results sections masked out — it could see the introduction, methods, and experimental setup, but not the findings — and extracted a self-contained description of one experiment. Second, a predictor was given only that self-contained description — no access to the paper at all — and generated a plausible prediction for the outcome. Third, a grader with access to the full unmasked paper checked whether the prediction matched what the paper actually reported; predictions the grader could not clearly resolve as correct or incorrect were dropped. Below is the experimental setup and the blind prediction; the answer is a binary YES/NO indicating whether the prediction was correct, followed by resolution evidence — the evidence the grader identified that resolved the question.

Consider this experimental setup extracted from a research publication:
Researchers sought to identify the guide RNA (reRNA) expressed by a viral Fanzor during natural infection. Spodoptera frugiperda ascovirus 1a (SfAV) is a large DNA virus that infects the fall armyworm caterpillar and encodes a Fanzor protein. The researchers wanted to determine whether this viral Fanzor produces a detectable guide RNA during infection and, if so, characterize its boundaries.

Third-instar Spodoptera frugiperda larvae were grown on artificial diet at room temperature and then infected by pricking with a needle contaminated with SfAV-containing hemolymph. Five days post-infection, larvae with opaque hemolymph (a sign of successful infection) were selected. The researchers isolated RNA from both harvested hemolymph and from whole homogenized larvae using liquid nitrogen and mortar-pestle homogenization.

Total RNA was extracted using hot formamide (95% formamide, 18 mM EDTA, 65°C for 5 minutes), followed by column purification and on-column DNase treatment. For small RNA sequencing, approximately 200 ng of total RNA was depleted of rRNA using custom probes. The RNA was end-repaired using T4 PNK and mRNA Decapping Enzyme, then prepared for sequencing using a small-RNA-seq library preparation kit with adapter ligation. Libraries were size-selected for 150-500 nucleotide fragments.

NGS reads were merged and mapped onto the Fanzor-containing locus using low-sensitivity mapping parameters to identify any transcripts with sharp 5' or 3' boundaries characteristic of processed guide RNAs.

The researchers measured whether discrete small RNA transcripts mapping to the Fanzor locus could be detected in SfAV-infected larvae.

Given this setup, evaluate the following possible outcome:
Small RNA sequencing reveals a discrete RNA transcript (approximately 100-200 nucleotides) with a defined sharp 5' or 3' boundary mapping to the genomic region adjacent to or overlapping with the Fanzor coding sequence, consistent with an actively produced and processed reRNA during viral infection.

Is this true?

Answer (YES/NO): YES